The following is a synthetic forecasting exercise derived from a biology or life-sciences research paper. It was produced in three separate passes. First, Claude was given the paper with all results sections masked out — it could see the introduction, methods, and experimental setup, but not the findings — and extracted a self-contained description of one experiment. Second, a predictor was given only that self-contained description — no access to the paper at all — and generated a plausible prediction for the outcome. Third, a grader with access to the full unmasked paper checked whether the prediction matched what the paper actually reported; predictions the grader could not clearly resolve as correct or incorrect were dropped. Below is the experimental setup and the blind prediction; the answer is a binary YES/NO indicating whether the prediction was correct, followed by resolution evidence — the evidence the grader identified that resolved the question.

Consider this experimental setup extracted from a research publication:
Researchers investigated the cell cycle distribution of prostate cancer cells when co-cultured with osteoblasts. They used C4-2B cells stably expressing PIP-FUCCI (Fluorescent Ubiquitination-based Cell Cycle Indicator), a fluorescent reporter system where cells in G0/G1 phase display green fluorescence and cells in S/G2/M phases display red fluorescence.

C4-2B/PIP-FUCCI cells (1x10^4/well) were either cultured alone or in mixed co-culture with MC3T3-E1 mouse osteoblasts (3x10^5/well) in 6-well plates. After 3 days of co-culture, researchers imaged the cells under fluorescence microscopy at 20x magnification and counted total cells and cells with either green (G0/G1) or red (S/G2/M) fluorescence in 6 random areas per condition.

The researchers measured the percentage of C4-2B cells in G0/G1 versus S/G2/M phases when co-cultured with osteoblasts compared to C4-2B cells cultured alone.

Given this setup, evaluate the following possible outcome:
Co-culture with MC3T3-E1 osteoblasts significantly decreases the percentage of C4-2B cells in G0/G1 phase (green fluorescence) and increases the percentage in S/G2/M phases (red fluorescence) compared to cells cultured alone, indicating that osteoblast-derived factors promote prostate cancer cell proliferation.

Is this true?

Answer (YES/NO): NO